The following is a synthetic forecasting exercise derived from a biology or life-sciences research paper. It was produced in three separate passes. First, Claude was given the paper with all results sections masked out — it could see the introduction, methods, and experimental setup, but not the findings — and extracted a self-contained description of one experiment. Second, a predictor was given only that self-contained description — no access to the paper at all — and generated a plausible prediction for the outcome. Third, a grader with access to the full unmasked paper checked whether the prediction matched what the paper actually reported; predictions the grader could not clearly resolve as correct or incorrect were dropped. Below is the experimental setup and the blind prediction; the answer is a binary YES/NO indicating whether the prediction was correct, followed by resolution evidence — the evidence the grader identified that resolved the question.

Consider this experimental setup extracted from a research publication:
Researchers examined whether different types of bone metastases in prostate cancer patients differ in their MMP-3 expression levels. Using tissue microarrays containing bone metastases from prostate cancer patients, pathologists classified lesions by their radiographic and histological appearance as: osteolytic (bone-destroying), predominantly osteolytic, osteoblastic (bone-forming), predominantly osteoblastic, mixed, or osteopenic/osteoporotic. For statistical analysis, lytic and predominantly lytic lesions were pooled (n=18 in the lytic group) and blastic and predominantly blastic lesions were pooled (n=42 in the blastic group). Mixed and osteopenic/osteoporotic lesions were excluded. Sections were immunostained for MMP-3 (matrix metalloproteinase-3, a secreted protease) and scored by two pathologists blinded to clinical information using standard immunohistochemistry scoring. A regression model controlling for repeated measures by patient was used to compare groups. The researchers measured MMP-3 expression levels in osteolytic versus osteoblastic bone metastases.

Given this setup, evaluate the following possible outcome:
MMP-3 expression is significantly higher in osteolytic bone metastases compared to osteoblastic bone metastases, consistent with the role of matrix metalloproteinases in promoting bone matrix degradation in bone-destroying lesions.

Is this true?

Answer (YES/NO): NO